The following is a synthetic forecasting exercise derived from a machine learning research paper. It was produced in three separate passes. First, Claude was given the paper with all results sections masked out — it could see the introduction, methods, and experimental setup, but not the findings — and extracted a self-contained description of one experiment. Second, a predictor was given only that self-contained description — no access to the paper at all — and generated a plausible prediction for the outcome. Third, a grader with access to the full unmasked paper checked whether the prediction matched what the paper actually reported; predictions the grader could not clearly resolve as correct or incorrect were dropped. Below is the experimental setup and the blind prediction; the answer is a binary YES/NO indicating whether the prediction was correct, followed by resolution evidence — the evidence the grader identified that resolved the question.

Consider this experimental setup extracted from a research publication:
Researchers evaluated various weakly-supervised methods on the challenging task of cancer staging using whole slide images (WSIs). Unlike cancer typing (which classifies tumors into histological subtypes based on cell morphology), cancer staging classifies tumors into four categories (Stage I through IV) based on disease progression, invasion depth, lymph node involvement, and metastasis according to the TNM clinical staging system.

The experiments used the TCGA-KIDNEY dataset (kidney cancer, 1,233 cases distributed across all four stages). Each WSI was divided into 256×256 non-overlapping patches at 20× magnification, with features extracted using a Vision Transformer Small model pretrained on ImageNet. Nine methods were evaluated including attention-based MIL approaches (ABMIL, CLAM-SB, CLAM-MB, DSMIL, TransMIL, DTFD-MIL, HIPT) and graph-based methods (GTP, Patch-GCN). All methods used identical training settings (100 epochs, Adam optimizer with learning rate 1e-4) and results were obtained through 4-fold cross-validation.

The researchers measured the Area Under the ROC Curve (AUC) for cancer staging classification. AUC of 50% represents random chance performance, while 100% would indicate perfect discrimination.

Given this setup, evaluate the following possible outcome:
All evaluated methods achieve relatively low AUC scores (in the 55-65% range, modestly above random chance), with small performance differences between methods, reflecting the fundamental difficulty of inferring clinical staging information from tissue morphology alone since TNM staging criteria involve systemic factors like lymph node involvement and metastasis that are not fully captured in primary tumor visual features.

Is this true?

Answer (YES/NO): NO